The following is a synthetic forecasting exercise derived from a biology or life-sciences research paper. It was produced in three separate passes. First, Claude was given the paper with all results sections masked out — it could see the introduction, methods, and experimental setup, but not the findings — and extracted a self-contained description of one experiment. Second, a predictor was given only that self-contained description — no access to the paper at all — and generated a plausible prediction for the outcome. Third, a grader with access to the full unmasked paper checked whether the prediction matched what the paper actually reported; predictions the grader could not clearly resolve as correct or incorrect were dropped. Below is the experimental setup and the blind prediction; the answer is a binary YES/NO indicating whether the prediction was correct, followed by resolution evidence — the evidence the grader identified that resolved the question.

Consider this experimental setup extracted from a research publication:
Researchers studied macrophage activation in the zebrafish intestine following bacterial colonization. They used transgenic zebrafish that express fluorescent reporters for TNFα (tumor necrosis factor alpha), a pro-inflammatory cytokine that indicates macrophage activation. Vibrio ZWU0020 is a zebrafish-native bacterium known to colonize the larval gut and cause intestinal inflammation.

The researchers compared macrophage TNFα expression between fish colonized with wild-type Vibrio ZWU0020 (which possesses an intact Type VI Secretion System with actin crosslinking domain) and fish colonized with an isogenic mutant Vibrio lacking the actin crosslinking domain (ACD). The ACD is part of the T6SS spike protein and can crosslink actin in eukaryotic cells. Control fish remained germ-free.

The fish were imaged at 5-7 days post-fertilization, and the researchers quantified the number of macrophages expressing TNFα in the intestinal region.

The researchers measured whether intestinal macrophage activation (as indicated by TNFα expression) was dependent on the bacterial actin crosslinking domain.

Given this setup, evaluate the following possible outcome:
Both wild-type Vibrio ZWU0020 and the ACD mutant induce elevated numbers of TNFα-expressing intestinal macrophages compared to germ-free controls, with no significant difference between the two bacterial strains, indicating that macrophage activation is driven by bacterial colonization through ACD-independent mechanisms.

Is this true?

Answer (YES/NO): NO